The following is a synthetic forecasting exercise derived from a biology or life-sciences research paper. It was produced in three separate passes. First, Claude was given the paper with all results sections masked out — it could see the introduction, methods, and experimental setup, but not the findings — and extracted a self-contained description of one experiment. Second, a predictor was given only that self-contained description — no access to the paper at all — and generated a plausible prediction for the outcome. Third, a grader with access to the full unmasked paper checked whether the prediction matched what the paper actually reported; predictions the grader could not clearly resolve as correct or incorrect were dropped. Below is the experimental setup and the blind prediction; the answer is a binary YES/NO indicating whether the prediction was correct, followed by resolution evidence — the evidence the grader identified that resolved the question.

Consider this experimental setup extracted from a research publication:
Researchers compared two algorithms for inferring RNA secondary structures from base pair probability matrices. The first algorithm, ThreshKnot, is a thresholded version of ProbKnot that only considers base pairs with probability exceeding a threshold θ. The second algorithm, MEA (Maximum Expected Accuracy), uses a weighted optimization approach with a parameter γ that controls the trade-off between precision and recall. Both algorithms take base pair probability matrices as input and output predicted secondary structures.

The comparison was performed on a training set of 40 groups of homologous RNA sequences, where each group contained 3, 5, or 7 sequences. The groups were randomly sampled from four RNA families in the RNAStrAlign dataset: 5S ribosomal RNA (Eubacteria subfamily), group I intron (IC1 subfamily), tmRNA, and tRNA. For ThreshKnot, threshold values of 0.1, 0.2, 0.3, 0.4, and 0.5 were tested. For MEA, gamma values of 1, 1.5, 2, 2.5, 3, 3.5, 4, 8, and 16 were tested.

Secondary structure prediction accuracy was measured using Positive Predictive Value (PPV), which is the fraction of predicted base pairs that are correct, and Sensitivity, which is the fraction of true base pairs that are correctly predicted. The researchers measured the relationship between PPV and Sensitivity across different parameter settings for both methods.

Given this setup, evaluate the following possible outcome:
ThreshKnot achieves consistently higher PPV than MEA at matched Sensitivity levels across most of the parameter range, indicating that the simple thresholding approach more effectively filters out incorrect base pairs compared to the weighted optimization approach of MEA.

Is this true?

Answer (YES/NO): NO